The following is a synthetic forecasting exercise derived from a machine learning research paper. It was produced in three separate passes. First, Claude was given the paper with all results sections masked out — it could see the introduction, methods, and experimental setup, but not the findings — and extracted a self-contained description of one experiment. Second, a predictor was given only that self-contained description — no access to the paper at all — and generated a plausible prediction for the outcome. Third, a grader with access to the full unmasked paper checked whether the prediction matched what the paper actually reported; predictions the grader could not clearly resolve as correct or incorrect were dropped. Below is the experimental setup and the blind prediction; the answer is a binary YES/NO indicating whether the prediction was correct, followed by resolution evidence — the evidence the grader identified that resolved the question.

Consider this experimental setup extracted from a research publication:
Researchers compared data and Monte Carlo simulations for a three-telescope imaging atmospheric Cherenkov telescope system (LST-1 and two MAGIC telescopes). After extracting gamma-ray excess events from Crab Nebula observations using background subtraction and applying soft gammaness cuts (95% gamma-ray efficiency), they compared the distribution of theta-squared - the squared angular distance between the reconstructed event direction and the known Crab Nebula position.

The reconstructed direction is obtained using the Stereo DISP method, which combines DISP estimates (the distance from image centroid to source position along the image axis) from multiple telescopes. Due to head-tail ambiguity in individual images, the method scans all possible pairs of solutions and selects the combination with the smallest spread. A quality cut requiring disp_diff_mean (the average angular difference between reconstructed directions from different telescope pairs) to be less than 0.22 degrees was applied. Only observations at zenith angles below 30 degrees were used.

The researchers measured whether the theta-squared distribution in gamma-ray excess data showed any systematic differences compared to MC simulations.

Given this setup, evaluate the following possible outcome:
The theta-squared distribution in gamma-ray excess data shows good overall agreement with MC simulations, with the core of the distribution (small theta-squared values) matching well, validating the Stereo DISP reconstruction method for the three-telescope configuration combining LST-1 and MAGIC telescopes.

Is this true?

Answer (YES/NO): YES